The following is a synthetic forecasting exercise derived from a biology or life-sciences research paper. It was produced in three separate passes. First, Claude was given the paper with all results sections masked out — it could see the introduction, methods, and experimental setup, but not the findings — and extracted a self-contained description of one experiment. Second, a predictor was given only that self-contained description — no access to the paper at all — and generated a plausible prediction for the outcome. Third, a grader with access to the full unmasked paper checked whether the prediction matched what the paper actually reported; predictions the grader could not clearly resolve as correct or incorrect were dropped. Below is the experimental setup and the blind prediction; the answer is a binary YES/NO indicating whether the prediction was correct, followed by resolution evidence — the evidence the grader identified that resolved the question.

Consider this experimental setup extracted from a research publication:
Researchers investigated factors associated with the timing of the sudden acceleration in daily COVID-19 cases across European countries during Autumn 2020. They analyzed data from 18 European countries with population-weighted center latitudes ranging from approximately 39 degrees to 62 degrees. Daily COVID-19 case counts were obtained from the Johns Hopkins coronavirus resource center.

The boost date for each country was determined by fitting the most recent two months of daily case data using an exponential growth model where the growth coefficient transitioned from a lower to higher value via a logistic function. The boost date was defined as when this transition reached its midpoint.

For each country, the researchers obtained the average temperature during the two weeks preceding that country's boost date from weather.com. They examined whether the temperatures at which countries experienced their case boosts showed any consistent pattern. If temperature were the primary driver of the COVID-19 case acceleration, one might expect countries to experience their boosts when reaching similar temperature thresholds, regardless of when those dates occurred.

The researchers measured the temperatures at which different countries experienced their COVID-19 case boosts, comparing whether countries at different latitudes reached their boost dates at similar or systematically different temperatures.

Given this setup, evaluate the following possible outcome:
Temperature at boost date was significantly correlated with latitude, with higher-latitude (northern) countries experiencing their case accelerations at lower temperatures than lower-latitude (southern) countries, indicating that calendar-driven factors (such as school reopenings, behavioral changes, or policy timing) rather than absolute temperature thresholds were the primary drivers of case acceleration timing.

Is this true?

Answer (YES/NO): NO